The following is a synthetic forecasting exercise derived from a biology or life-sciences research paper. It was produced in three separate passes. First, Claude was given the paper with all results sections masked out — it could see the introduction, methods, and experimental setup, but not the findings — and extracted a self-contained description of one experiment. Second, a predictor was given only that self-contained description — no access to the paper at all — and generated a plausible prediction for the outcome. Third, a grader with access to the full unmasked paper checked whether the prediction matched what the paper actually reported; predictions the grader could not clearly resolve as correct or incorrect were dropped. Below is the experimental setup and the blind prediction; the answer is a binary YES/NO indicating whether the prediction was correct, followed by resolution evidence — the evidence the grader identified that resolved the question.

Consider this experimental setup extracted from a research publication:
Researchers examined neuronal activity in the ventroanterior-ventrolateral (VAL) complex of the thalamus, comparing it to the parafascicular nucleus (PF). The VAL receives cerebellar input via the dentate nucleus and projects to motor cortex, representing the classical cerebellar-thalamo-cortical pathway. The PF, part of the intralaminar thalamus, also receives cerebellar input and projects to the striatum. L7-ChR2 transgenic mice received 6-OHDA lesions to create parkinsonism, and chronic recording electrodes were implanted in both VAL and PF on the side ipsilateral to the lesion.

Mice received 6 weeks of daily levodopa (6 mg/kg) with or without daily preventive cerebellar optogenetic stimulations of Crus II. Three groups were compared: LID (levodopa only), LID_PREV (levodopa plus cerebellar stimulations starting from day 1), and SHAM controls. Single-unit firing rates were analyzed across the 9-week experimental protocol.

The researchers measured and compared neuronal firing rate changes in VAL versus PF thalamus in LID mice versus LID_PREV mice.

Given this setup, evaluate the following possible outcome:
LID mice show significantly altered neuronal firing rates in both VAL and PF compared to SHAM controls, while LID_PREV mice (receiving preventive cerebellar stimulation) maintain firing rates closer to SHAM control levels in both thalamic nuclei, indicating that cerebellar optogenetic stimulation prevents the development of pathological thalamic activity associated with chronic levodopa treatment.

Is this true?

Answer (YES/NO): NO